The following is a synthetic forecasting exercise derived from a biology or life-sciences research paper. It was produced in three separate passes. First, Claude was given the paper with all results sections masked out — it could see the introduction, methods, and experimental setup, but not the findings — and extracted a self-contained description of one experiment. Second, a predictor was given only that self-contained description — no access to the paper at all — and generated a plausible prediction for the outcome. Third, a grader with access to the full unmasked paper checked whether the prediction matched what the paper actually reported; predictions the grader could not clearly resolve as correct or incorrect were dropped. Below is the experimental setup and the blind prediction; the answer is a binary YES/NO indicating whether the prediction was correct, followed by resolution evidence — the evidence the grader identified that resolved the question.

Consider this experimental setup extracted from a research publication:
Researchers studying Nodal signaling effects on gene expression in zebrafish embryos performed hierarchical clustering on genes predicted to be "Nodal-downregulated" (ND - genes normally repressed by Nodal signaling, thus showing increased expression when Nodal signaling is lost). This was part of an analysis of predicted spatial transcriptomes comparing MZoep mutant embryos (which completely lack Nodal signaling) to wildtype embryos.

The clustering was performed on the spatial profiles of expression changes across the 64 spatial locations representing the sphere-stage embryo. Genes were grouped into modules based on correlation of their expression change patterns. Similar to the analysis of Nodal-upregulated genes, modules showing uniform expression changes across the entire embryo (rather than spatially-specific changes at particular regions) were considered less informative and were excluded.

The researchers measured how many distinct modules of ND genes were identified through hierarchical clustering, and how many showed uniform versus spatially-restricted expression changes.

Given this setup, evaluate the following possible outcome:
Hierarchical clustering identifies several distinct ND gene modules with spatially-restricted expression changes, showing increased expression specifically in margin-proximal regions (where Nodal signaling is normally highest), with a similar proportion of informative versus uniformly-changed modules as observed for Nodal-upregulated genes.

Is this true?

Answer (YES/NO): NO